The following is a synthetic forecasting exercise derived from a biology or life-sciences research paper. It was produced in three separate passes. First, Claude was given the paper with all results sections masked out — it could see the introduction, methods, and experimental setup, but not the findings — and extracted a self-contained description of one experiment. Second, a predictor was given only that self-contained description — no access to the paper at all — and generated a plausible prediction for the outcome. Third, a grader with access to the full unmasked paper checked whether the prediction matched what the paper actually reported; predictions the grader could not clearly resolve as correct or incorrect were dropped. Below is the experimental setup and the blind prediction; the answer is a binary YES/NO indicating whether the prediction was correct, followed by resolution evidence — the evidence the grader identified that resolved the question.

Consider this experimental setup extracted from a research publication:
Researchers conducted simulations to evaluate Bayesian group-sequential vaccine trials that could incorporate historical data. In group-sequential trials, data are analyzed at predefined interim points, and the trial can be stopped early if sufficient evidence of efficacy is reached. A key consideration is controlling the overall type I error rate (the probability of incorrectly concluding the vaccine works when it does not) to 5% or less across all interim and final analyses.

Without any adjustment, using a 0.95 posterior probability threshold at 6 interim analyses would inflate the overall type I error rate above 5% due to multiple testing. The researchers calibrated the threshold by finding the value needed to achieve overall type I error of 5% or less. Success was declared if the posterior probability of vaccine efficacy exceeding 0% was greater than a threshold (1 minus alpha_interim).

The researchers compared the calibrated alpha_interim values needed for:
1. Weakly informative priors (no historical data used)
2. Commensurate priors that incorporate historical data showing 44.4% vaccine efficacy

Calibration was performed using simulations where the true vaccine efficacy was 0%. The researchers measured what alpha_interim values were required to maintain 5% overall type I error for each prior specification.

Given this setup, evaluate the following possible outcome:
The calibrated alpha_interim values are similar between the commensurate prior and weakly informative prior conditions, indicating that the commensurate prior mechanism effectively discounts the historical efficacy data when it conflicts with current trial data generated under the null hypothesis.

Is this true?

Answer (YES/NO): NO